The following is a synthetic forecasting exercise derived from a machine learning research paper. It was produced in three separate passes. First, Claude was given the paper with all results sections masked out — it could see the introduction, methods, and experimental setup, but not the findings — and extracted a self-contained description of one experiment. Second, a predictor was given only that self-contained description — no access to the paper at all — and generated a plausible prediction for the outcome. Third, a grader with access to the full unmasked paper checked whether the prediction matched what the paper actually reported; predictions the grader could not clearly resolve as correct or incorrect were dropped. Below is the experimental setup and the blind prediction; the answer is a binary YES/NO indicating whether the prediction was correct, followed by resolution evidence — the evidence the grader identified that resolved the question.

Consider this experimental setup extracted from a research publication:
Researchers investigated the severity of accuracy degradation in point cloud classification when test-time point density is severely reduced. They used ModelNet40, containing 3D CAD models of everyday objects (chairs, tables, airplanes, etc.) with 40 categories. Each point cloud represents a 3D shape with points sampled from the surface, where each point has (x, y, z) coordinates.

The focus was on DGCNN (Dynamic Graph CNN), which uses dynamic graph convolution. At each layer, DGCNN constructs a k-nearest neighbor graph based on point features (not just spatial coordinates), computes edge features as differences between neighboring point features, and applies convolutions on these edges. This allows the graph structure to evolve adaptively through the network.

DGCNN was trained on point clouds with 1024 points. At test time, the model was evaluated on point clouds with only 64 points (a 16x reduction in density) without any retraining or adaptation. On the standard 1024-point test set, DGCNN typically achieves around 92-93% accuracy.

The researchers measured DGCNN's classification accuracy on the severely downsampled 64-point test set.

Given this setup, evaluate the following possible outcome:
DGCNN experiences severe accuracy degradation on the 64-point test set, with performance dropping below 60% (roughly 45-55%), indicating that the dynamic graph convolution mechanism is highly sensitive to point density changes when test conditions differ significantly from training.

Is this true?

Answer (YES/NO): NO